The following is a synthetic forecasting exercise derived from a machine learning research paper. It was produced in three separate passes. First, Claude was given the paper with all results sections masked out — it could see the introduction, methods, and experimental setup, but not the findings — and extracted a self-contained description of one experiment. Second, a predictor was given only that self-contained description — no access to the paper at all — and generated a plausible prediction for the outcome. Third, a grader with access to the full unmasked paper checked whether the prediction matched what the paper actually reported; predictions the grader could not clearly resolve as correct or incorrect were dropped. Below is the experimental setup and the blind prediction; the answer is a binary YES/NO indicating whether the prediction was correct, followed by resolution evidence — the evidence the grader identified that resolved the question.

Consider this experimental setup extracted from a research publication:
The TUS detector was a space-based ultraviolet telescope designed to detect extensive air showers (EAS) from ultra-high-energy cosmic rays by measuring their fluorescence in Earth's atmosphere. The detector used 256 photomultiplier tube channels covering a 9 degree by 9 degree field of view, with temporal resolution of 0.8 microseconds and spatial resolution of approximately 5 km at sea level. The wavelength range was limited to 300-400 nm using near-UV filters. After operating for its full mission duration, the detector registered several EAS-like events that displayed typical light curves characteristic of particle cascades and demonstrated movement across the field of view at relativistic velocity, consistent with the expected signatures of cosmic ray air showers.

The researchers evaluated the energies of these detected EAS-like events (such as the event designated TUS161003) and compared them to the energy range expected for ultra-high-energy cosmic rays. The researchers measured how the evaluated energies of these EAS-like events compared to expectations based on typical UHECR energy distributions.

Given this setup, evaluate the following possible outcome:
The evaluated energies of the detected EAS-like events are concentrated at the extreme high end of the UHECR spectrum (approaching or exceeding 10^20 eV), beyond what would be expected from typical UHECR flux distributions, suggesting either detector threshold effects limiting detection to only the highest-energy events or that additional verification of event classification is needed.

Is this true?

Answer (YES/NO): NO